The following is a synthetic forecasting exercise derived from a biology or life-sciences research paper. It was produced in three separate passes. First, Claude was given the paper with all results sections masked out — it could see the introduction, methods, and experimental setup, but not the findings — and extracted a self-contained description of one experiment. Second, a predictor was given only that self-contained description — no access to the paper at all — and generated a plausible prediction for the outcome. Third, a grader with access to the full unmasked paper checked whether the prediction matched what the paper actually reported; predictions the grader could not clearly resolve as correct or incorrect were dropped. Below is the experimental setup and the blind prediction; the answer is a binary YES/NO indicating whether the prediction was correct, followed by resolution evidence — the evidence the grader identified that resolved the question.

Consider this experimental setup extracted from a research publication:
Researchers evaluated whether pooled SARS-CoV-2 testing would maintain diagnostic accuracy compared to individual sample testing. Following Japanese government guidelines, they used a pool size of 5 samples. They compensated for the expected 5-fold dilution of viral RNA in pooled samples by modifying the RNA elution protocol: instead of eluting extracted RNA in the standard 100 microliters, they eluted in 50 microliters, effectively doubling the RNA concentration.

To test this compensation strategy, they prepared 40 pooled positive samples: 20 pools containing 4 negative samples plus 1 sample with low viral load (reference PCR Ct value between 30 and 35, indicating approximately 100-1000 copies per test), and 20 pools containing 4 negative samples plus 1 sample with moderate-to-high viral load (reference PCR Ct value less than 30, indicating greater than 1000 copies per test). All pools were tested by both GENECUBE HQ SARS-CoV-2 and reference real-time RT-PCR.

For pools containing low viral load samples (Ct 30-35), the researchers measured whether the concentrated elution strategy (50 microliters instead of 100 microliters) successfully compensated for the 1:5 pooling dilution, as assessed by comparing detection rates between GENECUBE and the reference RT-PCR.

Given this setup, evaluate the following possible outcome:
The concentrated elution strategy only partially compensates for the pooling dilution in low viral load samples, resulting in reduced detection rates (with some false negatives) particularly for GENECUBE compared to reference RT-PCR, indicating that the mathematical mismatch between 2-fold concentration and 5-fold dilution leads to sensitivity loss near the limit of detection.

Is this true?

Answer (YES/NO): NO